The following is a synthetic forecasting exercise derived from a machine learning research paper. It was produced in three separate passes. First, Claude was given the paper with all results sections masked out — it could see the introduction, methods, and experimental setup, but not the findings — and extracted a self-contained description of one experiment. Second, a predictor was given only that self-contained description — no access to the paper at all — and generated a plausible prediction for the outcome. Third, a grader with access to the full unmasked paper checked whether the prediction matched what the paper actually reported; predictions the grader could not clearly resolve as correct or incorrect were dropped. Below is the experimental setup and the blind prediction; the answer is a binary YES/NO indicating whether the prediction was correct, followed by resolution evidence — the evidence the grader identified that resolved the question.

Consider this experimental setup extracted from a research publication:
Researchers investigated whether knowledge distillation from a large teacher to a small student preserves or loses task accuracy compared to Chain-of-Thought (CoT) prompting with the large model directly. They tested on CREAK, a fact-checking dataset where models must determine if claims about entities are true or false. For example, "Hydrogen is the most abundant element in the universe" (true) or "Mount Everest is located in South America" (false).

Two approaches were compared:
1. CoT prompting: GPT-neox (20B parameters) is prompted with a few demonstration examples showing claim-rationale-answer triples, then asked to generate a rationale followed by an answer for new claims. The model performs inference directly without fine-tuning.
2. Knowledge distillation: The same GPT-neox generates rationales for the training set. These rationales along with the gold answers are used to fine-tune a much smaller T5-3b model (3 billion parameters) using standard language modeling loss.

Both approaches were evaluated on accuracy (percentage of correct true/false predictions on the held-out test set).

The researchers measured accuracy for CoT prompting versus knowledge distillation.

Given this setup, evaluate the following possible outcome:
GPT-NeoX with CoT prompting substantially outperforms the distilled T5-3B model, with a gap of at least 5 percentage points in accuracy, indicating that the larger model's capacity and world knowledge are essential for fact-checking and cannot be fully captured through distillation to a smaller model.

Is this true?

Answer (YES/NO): NO